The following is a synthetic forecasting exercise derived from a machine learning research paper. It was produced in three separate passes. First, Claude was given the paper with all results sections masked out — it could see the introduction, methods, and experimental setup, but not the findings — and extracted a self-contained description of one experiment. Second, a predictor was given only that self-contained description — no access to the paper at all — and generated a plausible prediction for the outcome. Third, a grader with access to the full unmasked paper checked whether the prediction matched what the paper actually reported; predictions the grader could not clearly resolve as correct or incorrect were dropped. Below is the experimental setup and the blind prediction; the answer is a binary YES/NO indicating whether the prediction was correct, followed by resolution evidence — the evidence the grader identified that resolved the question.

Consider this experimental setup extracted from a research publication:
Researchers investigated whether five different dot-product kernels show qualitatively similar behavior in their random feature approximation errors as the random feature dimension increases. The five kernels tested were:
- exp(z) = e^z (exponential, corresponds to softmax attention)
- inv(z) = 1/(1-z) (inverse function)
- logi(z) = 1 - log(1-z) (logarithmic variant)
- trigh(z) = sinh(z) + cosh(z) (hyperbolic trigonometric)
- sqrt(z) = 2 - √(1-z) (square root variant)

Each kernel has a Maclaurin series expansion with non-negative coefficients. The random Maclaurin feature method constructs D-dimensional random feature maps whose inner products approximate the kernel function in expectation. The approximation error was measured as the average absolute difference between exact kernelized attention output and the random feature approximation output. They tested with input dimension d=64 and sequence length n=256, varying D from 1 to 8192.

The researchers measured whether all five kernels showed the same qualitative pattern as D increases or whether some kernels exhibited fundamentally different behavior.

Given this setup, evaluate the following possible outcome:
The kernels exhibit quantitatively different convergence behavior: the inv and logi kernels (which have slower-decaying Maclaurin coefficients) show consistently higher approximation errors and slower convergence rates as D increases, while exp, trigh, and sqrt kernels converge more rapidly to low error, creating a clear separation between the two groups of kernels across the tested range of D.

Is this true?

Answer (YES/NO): NO